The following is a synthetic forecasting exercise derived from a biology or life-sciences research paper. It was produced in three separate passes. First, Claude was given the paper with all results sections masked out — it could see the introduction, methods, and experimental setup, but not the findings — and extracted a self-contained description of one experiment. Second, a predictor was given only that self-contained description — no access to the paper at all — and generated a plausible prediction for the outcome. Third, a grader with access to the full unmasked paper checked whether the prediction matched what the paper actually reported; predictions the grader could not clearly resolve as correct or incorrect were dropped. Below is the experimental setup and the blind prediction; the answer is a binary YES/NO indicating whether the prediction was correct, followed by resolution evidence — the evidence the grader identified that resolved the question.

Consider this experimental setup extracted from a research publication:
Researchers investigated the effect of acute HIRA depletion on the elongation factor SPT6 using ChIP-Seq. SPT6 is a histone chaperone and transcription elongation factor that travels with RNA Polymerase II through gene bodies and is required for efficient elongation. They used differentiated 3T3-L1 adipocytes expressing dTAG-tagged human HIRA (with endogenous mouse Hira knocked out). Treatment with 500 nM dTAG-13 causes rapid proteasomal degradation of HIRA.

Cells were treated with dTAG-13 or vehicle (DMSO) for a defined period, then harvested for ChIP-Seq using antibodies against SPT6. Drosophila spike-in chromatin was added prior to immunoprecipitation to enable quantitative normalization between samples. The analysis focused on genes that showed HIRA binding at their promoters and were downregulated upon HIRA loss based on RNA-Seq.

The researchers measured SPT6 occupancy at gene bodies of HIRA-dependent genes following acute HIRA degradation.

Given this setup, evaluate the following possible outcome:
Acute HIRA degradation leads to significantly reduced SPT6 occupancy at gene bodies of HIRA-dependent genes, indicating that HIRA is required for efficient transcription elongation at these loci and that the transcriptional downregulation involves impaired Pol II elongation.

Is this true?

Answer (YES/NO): YES